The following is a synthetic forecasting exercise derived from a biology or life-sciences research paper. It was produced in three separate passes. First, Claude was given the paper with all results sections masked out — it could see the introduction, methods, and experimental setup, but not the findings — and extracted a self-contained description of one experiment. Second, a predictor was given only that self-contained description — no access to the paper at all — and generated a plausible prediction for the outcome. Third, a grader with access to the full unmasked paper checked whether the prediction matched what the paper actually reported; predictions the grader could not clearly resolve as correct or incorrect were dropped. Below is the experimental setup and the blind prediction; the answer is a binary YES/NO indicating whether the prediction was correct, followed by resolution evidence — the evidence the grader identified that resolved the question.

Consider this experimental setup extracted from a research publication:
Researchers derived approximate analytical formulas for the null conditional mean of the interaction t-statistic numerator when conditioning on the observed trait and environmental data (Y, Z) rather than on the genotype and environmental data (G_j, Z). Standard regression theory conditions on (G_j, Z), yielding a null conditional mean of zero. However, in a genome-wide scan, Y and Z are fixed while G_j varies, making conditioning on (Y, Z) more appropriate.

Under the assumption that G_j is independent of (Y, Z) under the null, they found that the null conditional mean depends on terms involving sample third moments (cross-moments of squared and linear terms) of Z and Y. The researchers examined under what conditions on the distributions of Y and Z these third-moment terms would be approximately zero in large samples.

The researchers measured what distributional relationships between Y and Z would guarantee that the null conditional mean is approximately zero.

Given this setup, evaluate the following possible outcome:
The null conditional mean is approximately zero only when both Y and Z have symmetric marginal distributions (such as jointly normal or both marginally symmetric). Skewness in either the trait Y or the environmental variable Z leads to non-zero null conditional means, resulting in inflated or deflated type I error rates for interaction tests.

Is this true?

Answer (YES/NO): NO